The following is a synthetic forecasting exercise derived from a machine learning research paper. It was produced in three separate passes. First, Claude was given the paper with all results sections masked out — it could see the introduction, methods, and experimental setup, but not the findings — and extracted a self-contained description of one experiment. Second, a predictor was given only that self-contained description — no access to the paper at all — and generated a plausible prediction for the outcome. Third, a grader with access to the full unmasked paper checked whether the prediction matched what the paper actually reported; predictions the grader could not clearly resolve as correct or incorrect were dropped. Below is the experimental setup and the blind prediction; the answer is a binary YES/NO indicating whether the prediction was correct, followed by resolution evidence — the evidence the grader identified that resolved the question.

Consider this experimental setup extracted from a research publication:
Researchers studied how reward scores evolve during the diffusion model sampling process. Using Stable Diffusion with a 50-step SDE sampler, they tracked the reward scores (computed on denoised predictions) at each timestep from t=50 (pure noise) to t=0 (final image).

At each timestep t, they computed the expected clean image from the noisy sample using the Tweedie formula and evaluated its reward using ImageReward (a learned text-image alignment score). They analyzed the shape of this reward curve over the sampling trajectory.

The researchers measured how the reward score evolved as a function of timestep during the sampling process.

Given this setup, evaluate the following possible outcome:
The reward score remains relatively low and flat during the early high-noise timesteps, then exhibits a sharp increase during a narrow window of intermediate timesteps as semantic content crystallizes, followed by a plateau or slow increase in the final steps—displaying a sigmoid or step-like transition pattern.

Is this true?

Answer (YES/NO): NO